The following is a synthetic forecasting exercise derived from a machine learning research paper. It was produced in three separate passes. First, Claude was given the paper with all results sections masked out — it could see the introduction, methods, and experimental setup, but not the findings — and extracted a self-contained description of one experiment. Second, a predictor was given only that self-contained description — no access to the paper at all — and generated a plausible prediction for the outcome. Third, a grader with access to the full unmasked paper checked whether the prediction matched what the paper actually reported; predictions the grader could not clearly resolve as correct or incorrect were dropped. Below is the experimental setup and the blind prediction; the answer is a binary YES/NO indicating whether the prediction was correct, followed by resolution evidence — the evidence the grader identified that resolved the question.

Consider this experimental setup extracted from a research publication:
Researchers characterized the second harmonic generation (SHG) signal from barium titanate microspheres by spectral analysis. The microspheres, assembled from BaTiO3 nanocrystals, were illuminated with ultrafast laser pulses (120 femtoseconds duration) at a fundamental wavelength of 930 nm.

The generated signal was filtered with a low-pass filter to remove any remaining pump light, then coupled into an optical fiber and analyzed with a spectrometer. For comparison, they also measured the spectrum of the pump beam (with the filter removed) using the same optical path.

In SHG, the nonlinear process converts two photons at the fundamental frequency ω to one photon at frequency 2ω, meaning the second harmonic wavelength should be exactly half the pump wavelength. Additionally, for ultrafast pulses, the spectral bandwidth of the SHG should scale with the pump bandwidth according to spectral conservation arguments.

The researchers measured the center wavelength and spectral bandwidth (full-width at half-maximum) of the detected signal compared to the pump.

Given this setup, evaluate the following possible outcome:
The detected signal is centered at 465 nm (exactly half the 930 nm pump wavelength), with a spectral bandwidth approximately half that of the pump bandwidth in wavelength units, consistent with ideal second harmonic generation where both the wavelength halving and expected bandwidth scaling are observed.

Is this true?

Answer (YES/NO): YES